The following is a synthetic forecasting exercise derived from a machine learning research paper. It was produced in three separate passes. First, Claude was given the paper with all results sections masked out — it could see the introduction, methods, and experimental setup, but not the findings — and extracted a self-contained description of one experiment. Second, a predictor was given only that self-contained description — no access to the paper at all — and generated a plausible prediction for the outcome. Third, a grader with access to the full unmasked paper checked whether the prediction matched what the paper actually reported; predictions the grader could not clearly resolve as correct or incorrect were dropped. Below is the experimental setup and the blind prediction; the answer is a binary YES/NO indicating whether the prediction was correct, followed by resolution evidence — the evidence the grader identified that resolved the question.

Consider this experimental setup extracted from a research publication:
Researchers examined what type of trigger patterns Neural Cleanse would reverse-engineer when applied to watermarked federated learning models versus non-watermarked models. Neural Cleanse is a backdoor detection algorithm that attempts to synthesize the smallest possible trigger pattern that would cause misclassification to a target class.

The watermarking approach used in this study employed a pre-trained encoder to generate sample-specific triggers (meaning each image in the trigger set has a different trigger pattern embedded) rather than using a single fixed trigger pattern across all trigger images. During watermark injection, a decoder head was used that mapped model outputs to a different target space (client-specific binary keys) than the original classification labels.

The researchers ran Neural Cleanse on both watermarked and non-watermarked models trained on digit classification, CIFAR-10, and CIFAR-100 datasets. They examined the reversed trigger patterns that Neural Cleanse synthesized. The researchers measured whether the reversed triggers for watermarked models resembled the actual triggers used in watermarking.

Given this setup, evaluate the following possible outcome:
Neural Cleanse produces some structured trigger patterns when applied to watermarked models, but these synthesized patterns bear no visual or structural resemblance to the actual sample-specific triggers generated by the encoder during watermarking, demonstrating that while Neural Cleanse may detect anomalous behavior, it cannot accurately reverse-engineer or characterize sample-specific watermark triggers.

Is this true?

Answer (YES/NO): NO